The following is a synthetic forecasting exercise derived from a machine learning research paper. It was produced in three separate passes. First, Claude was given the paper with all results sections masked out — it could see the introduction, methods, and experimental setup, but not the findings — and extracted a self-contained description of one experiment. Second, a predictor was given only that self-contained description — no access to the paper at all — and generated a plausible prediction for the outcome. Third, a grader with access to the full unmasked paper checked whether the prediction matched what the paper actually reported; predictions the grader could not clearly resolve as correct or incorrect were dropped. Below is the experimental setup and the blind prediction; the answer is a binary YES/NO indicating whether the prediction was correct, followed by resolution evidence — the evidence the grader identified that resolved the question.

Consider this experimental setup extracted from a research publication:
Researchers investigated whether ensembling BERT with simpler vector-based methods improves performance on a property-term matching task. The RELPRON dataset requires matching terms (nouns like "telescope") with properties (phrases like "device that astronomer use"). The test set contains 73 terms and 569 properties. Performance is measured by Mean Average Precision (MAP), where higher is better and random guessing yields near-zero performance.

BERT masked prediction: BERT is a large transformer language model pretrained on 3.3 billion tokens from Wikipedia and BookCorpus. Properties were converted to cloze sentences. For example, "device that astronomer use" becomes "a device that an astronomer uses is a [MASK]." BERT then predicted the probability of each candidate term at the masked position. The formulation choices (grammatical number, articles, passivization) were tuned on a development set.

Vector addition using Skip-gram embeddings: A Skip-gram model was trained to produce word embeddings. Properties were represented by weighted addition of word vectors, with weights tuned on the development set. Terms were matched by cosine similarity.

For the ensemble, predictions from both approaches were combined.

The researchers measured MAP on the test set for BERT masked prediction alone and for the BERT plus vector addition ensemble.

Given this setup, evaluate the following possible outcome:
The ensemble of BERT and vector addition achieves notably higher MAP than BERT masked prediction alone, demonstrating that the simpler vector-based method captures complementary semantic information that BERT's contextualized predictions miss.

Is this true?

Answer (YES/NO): NO